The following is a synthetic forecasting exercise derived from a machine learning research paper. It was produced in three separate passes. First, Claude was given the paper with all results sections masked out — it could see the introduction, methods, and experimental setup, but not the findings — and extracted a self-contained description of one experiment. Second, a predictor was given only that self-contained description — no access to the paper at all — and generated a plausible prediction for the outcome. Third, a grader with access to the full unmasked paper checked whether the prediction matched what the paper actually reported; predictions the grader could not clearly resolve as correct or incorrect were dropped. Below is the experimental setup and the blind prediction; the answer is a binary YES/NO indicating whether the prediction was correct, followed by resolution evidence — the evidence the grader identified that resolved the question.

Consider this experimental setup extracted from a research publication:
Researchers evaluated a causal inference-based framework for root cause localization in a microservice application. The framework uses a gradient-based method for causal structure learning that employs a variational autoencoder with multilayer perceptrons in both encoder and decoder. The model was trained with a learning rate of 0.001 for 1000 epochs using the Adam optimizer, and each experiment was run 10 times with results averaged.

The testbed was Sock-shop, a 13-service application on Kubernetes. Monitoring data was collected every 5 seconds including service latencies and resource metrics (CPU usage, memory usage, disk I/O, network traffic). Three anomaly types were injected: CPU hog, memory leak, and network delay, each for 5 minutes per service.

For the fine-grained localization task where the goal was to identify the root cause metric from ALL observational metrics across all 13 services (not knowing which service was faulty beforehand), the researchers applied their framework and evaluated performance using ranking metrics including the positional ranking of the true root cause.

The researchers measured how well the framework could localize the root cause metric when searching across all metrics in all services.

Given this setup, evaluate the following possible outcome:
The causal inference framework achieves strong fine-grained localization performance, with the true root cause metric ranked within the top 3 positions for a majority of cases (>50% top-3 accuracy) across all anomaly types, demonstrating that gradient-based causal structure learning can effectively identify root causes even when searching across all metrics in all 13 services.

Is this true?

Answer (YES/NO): NO